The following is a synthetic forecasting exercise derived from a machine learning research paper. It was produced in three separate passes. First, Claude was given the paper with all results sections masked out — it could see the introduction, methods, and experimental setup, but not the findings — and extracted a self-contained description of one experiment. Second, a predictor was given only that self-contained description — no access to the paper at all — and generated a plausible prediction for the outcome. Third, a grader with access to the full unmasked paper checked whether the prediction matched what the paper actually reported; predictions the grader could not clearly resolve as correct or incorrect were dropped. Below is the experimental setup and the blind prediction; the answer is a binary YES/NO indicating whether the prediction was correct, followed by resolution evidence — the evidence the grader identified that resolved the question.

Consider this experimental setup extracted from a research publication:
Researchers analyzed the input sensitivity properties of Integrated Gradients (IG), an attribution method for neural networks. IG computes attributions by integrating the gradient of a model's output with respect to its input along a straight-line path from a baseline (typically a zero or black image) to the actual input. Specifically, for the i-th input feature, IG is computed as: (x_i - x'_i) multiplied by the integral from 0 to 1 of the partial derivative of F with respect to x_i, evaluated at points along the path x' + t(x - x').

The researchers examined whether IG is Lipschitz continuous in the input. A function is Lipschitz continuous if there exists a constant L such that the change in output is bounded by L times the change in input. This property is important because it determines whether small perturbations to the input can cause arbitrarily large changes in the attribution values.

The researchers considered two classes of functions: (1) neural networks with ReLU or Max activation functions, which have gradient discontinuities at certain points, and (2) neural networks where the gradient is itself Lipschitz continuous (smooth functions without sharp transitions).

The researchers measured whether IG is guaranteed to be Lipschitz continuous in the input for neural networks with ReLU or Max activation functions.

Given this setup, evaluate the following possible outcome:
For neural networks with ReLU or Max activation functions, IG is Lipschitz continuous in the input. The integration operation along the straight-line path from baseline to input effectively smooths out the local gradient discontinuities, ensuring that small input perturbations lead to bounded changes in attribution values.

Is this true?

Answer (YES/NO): NO